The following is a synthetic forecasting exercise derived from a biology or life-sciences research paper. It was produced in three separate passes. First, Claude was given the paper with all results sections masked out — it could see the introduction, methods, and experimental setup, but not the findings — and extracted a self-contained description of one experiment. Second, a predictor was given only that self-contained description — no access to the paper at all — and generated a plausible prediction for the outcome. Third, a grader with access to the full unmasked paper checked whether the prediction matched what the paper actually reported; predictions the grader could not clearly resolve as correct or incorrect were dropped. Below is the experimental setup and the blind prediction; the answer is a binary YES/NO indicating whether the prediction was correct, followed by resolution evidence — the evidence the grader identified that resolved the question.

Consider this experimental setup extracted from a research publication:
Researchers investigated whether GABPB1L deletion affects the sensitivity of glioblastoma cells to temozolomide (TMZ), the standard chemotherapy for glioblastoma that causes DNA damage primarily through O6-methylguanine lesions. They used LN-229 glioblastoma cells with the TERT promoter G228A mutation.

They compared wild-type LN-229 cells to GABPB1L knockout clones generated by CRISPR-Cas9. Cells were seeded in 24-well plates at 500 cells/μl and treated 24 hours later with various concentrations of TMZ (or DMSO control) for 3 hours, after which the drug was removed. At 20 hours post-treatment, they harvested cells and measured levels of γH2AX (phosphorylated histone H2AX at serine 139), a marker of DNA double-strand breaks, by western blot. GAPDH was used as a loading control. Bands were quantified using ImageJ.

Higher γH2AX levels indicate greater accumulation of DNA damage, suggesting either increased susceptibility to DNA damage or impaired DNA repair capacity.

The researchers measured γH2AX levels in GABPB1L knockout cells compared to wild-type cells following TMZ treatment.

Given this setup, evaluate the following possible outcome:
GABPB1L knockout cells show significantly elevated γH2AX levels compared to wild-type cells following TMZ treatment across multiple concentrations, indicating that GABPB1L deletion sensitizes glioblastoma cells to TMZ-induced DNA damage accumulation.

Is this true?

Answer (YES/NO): NO